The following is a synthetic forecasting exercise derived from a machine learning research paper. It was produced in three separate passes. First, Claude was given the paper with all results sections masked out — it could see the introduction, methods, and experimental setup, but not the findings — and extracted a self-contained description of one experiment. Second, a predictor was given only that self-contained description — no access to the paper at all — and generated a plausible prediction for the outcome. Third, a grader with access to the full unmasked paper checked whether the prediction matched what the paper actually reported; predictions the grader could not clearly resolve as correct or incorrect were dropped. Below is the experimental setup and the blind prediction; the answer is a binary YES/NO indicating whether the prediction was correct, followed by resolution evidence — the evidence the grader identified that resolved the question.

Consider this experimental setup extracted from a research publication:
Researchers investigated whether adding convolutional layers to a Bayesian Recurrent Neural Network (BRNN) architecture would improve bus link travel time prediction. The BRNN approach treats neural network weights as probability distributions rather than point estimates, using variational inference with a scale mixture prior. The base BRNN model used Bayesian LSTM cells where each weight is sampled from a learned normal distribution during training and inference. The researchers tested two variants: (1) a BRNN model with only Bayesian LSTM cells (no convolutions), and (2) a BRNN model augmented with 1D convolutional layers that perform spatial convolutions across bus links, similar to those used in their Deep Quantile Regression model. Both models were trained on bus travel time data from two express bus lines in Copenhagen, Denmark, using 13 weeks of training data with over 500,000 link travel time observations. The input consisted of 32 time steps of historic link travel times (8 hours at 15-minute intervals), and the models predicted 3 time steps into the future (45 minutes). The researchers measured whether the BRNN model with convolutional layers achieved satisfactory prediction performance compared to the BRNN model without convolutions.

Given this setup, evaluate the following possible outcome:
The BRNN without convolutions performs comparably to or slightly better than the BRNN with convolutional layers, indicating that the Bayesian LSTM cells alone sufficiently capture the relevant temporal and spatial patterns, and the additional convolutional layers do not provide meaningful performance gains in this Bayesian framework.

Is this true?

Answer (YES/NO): NO